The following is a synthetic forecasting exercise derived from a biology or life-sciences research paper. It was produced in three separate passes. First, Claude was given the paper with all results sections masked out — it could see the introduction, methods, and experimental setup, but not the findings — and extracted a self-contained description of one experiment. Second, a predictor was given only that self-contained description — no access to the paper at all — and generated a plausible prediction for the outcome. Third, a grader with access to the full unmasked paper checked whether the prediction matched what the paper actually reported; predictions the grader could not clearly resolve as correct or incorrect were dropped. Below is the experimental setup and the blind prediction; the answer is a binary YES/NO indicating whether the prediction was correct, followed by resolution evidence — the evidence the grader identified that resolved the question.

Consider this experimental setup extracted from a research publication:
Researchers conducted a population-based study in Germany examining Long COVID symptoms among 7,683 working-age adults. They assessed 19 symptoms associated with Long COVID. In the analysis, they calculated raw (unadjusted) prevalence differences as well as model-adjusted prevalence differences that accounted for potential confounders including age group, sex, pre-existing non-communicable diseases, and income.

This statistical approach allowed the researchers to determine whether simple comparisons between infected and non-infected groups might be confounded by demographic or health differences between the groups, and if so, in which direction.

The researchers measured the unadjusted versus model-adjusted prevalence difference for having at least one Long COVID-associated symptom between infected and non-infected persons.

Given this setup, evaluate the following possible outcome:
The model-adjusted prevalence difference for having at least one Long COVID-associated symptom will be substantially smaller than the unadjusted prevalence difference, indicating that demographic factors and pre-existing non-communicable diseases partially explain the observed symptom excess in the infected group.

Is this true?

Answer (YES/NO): NO